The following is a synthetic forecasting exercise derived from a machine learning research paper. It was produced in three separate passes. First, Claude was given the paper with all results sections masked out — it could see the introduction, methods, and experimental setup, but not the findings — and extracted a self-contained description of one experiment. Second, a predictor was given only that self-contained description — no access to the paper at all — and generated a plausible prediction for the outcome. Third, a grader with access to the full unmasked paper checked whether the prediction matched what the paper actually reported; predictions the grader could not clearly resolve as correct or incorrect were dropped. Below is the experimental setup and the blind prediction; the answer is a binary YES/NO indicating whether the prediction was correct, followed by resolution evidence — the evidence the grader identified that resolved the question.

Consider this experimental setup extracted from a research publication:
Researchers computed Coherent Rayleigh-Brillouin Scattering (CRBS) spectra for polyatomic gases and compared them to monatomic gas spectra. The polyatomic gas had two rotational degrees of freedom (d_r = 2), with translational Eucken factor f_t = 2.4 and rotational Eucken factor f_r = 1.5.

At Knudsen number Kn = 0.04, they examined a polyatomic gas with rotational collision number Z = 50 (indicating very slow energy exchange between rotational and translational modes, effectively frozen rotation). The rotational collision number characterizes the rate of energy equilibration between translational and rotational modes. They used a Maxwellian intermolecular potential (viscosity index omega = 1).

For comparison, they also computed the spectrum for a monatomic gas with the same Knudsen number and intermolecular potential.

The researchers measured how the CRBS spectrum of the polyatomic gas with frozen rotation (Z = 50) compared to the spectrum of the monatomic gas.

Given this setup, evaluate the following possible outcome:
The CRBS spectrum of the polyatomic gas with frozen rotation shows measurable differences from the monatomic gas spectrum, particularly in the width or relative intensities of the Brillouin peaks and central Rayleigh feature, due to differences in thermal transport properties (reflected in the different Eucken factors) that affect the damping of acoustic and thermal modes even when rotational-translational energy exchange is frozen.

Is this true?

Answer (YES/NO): NO